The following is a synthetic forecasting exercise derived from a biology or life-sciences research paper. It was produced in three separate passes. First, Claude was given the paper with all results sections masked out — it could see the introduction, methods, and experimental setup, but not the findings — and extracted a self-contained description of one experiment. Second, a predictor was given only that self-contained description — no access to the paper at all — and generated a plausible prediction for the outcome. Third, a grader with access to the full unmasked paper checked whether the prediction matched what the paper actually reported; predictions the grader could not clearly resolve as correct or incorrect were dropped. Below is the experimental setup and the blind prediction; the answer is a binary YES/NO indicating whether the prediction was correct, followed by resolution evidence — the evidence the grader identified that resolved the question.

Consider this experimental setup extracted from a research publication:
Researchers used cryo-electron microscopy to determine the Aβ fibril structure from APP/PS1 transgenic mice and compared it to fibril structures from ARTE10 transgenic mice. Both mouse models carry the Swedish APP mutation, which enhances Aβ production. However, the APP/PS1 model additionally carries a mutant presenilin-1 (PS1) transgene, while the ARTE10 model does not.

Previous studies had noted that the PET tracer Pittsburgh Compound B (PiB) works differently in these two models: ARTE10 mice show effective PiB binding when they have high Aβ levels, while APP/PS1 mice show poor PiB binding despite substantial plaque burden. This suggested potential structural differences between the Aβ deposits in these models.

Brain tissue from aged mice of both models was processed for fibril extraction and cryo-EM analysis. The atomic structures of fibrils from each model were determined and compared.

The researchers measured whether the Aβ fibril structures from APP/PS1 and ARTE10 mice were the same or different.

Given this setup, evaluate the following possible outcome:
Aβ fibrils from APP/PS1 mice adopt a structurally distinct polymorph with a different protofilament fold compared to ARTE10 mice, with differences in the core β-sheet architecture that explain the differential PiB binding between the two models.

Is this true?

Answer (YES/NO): YES